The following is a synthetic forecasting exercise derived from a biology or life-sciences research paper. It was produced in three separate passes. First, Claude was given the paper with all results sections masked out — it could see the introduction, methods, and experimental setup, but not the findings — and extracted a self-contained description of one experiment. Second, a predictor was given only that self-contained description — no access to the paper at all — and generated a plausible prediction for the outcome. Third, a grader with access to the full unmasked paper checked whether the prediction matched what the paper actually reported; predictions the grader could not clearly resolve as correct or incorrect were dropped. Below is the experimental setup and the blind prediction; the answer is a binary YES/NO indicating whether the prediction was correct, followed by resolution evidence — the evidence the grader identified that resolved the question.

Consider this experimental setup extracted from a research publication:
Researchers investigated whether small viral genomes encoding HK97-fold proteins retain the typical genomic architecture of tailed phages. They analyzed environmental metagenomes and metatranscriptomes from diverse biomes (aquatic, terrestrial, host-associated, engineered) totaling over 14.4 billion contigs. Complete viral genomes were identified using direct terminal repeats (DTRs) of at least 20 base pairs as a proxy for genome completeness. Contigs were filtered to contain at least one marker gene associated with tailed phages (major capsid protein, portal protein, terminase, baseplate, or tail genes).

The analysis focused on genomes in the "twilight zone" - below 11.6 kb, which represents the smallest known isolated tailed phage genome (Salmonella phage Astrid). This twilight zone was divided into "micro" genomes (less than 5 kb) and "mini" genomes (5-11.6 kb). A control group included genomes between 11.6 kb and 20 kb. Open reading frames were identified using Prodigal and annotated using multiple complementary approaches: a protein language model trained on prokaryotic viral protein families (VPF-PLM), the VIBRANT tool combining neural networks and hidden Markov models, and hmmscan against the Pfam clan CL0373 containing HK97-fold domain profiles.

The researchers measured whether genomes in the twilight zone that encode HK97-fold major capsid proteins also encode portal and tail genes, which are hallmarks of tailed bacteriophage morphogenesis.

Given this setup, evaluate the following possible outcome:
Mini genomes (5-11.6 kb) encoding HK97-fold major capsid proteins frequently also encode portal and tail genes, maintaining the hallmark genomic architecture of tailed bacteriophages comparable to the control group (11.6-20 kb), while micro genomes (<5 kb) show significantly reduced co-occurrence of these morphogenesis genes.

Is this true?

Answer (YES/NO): NO